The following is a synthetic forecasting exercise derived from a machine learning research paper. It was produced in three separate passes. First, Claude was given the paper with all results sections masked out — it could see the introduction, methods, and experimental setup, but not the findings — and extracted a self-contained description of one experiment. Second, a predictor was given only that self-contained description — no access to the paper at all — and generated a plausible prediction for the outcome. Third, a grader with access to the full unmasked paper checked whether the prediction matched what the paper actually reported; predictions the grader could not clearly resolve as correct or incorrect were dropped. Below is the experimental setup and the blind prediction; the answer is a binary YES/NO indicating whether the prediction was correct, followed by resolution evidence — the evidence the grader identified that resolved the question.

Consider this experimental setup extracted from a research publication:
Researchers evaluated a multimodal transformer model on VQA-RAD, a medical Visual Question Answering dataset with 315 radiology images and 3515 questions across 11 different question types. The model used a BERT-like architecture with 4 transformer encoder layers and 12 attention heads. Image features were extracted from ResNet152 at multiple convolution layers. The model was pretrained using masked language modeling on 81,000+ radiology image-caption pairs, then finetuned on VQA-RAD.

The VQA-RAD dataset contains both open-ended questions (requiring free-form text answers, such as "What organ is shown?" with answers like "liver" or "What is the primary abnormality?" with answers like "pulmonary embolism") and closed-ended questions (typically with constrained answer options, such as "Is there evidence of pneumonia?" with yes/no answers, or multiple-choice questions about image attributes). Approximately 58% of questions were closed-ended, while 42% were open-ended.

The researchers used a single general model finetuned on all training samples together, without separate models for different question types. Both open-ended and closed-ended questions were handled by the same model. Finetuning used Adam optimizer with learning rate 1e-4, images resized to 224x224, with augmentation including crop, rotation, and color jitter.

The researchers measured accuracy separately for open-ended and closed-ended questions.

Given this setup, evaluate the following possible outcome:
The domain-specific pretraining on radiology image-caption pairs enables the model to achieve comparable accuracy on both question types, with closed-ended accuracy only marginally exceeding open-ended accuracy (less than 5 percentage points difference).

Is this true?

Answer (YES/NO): NO